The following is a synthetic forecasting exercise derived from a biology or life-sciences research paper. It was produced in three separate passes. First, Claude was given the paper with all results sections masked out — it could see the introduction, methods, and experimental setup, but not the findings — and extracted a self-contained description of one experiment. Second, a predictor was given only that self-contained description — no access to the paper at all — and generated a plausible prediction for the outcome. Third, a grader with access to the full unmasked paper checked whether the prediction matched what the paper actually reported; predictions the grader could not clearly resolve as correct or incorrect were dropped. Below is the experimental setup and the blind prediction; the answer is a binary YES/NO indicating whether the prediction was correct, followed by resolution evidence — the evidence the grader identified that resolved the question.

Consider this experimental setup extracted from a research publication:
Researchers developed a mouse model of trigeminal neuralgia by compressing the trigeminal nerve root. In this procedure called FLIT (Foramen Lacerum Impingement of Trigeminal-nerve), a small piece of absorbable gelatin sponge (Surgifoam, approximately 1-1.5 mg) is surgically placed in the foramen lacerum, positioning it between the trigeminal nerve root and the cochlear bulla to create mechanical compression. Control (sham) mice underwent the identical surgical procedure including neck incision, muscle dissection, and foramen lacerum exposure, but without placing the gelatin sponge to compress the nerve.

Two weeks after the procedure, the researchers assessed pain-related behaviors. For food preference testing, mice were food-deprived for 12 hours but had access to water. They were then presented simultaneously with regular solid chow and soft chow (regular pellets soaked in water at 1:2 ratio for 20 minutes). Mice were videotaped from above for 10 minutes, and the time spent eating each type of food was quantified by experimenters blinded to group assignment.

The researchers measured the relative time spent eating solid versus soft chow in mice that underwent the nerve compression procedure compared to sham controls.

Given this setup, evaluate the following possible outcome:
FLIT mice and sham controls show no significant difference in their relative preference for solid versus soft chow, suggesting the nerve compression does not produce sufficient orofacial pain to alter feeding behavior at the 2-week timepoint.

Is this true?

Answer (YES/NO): NO